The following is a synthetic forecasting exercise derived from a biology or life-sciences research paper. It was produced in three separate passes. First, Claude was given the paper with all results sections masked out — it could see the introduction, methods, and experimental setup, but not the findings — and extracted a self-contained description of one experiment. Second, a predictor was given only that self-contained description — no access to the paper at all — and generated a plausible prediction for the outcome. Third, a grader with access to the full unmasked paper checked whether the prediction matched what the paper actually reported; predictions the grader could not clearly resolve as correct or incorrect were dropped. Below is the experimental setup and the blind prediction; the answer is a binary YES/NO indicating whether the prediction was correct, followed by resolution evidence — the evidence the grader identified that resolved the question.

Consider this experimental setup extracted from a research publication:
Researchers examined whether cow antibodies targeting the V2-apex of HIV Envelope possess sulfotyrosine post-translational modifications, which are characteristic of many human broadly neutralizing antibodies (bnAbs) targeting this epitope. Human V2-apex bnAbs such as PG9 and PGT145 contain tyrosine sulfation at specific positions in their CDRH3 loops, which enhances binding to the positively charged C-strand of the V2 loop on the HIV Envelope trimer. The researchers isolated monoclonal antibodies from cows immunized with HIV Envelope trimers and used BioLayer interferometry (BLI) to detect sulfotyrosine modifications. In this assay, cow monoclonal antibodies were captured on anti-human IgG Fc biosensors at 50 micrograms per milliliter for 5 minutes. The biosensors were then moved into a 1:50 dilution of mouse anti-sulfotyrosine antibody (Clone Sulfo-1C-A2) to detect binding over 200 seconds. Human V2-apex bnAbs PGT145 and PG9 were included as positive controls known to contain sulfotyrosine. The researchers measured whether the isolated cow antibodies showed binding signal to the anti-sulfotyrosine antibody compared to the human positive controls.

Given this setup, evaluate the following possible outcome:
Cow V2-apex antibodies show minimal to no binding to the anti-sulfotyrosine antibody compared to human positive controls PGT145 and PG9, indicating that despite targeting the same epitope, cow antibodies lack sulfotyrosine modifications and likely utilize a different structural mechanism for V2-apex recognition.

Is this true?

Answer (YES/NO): NO